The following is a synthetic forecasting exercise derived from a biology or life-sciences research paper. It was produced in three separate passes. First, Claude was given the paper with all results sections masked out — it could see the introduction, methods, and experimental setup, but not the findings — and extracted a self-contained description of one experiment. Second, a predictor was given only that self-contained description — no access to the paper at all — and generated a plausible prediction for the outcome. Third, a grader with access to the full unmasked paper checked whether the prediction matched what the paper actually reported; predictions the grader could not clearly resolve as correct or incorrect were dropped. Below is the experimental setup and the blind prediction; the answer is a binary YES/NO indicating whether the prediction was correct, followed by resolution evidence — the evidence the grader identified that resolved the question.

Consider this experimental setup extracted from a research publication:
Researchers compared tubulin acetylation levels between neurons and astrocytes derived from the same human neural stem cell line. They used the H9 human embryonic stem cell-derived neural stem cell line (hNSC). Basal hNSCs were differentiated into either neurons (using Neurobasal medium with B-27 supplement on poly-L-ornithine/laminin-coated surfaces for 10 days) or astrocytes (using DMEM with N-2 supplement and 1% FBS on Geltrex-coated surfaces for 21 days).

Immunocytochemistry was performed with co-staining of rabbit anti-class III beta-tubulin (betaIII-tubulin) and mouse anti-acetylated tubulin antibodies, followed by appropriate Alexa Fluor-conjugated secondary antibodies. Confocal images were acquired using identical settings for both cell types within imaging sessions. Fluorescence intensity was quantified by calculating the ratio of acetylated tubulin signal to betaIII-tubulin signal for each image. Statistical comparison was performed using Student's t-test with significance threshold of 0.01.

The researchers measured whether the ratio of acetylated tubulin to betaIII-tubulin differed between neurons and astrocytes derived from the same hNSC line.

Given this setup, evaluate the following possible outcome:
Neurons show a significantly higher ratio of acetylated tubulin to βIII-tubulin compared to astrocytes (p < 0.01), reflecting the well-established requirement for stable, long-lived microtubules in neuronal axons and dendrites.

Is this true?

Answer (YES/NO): NO